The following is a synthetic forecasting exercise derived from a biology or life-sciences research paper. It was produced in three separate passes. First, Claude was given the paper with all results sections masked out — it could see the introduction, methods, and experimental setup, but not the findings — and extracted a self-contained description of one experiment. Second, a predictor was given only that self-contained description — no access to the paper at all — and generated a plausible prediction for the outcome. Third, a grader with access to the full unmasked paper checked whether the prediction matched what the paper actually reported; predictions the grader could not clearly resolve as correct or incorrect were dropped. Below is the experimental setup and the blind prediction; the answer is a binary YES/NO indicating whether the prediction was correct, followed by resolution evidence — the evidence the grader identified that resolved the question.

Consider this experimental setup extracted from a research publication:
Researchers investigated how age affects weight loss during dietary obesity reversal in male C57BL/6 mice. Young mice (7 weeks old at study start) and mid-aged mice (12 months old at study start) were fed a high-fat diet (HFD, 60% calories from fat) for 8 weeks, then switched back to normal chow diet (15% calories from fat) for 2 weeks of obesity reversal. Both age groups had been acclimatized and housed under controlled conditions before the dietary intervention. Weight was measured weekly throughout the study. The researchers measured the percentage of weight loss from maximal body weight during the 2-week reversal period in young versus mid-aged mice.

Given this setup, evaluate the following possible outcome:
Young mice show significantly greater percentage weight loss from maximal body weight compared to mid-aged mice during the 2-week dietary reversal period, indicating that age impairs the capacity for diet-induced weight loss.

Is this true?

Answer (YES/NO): YES